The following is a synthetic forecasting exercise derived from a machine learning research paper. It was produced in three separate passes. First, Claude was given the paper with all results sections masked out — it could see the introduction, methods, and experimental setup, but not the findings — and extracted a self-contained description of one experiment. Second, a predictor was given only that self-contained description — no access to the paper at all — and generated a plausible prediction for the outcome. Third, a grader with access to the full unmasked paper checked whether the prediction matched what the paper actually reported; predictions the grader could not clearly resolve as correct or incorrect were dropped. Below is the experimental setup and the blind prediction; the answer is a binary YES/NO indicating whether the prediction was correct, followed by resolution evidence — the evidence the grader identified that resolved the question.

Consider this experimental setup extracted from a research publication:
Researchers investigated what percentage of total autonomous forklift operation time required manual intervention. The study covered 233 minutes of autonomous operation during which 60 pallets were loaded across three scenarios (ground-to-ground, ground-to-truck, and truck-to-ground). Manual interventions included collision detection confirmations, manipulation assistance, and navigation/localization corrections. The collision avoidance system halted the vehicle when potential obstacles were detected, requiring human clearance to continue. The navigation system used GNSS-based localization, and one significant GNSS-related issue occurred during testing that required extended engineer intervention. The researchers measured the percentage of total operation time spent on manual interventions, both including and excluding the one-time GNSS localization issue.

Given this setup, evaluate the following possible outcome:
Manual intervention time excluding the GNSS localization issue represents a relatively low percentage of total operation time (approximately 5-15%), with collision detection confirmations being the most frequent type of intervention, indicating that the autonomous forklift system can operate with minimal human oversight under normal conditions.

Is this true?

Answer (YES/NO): NO